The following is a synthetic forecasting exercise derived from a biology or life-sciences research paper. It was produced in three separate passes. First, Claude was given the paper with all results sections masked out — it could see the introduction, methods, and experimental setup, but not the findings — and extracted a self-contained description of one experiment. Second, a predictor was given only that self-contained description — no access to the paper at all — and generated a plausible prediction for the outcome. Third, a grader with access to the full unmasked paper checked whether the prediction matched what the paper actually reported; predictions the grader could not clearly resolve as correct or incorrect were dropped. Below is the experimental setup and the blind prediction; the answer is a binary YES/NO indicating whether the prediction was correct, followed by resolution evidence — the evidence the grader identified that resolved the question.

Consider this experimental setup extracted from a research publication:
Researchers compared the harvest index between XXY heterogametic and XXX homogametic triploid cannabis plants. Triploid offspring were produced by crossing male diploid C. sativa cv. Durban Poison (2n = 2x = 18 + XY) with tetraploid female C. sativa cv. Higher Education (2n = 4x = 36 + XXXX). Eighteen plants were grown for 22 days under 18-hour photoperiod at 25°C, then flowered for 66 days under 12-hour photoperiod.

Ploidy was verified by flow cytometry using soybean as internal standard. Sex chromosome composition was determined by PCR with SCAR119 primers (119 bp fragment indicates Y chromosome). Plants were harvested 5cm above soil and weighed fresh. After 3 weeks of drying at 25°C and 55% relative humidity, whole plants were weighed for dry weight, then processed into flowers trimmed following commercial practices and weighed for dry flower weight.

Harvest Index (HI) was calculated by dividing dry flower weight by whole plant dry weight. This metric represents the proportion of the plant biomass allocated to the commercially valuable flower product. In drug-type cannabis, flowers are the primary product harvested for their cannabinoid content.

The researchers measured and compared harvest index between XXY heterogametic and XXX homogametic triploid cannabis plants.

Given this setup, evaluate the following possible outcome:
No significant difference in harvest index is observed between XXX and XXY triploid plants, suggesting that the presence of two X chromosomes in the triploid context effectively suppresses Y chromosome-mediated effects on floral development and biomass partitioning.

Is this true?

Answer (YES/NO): YES